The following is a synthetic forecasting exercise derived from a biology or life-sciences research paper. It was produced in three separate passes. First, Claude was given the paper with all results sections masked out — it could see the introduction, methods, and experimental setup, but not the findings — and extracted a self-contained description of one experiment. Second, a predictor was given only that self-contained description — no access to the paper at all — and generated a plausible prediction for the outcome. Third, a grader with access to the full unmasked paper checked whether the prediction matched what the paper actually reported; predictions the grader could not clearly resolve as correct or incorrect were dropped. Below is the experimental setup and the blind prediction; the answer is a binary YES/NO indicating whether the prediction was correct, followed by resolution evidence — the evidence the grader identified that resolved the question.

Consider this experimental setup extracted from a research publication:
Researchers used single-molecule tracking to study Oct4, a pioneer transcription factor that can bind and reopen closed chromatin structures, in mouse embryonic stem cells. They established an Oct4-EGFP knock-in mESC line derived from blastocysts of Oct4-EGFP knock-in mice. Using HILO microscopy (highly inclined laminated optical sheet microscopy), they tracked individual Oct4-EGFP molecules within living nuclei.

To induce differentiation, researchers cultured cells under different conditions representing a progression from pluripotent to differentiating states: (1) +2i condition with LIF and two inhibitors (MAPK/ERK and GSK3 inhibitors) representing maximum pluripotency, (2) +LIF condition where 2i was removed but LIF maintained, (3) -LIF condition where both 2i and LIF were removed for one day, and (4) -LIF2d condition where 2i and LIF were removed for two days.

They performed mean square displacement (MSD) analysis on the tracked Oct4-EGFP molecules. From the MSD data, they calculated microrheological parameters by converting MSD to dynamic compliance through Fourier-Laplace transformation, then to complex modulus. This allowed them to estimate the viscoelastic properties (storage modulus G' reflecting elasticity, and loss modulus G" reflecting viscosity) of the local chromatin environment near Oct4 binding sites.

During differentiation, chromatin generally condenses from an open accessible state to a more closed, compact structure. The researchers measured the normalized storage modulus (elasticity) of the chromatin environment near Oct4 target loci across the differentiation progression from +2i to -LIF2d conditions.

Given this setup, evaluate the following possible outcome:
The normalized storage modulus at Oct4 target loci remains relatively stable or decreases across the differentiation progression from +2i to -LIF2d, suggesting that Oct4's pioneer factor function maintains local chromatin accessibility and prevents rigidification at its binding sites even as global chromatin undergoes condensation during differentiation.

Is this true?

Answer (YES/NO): NO